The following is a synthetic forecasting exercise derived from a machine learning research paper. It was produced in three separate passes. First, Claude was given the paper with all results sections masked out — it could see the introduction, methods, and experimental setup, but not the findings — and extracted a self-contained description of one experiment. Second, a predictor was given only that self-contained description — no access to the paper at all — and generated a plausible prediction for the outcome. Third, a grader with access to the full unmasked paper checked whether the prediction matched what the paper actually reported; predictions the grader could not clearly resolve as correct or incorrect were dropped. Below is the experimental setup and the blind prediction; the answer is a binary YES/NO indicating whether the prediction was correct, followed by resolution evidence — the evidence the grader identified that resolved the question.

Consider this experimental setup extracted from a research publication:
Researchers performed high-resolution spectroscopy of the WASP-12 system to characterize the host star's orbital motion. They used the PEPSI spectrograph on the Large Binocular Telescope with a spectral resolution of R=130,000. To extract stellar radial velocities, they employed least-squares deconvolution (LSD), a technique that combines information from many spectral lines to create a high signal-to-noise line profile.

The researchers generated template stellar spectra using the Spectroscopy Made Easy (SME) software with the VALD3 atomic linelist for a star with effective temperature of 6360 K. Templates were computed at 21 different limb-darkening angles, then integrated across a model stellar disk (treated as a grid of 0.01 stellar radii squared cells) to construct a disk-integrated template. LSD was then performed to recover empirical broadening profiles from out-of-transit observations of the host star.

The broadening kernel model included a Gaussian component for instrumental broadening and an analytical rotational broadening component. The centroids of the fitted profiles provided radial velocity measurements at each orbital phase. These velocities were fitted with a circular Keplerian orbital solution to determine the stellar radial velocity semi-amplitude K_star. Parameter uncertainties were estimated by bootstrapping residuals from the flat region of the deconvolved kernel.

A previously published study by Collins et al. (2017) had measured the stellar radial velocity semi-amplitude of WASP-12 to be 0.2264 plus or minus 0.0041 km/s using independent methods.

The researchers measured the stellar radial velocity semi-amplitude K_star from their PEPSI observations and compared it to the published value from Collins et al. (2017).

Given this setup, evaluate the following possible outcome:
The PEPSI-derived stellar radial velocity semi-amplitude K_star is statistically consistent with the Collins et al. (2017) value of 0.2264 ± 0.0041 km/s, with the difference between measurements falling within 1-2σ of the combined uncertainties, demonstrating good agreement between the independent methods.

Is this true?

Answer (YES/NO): NO